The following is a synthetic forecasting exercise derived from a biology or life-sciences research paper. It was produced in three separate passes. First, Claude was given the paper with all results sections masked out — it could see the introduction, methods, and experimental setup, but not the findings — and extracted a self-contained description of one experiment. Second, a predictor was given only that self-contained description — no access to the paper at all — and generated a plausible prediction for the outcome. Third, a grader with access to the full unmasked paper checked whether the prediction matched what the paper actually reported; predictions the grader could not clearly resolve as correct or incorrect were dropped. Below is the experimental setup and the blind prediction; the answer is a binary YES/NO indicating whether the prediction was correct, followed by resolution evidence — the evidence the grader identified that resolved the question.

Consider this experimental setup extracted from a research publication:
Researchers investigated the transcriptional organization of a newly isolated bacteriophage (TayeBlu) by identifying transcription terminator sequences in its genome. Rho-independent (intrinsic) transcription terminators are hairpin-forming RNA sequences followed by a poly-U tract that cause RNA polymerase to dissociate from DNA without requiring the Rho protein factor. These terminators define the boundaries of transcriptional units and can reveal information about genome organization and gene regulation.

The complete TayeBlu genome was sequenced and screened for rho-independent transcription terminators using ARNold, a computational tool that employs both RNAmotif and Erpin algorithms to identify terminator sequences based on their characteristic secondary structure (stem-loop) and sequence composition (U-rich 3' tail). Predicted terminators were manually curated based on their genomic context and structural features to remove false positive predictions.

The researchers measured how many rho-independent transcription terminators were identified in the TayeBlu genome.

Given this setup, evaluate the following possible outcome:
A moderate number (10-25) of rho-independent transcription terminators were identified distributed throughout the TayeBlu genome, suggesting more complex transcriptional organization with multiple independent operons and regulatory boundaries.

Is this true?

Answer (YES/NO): YES